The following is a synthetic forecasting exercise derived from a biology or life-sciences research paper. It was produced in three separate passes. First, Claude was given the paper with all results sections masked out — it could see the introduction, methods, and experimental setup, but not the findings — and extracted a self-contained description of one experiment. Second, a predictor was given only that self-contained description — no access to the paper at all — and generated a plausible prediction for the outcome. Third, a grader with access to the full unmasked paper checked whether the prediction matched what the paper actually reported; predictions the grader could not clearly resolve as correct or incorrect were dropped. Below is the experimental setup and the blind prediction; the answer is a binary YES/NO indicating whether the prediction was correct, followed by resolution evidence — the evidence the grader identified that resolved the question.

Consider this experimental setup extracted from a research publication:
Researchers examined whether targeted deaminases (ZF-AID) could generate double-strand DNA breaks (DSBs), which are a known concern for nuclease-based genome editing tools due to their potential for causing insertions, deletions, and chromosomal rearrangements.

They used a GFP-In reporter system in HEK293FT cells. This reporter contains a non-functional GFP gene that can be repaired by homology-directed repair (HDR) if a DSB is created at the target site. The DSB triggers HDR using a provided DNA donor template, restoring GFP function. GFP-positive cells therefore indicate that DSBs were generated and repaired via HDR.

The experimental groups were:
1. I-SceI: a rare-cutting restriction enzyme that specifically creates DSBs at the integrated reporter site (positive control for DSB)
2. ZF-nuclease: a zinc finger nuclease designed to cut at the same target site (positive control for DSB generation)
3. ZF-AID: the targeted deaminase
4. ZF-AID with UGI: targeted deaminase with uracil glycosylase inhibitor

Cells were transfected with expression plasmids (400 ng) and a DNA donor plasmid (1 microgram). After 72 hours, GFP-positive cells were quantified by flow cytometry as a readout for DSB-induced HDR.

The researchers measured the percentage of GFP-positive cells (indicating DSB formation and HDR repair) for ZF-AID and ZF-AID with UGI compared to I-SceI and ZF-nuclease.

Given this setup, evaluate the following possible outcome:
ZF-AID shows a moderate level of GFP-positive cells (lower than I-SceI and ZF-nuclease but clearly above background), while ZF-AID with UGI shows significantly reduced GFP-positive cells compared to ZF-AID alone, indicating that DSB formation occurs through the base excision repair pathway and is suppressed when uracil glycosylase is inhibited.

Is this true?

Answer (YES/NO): NO